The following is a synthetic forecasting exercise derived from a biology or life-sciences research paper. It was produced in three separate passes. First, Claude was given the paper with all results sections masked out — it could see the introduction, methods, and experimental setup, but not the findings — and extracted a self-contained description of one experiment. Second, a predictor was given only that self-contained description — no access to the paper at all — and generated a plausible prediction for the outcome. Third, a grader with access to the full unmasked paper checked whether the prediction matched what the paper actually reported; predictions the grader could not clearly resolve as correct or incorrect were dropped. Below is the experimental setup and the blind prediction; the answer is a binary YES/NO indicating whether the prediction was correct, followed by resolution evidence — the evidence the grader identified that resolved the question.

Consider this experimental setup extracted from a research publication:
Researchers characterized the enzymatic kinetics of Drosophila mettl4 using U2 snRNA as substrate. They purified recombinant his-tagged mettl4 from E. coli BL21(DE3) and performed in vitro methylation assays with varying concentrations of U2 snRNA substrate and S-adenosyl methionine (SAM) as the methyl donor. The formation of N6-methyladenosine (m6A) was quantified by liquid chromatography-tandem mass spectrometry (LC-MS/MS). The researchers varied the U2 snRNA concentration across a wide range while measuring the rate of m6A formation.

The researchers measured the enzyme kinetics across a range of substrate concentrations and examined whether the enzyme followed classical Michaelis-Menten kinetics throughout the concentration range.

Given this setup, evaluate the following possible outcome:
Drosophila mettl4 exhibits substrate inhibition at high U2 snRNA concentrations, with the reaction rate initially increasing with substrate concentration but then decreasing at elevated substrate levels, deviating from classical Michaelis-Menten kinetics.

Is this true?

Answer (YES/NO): YES